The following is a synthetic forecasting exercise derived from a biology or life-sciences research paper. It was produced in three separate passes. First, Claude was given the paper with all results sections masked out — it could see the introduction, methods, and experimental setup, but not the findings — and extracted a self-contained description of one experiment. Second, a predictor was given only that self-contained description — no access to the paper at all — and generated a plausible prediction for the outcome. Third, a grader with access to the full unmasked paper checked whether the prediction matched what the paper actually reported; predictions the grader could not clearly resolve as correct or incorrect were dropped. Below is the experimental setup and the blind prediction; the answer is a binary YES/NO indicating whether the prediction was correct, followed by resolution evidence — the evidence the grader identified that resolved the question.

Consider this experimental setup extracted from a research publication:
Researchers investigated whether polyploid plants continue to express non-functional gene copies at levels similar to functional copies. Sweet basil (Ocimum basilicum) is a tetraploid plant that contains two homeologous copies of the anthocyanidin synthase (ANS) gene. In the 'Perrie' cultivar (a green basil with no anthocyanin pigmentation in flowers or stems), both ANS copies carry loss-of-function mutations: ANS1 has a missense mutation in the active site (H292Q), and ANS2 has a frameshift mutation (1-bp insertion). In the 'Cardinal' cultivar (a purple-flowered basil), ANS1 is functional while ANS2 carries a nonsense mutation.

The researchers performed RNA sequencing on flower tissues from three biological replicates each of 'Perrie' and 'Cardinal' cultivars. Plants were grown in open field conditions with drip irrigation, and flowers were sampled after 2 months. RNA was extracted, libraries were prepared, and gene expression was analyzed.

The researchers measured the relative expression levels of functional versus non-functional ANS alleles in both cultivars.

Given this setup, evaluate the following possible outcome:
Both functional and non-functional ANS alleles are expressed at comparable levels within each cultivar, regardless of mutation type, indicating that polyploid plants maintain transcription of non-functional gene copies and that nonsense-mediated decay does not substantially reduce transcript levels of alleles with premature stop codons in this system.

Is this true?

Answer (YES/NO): YES